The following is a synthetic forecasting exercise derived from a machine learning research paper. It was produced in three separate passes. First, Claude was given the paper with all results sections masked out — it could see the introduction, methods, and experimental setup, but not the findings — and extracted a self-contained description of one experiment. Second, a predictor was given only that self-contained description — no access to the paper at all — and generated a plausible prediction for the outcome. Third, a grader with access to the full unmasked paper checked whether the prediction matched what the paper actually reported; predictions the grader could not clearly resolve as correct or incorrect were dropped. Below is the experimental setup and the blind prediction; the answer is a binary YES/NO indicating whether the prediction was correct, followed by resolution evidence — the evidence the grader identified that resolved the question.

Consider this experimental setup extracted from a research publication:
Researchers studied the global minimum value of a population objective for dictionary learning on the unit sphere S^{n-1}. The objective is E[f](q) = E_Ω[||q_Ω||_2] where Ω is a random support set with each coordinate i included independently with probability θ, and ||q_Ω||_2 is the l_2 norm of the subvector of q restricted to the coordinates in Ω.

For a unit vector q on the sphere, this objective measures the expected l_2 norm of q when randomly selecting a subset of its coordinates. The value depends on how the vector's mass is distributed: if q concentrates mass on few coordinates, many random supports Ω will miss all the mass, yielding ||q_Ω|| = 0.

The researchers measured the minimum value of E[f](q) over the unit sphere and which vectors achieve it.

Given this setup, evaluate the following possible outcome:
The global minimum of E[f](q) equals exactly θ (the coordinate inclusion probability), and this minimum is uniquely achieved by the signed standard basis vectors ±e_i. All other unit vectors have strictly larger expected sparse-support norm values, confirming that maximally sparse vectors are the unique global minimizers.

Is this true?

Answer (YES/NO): YES